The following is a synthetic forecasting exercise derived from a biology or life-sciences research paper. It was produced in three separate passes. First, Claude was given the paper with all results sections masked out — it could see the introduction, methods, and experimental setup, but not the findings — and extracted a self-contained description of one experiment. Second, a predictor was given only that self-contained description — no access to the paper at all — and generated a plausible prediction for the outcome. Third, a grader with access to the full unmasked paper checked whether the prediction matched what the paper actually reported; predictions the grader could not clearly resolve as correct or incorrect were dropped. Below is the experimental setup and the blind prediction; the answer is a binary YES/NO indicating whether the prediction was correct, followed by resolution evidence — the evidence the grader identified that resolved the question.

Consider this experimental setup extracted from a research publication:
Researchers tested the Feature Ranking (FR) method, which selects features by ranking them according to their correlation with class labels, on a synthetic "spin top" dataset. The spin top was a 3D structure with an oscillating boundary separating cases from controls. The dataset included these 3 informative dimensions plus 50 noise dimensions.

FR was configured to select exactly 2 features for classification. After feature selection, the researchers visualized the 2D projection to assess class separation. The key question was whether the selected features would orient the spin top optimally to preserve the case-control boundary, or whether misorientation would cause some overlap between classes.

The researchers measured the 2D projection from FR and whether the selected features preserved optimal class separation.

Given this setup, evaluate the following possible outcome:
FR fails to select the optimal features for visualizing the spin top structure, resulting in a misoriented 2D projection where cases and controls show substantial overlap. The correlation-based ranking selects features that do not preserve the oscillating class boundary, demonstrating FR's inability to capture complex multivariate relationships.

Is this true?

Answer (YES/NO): NO